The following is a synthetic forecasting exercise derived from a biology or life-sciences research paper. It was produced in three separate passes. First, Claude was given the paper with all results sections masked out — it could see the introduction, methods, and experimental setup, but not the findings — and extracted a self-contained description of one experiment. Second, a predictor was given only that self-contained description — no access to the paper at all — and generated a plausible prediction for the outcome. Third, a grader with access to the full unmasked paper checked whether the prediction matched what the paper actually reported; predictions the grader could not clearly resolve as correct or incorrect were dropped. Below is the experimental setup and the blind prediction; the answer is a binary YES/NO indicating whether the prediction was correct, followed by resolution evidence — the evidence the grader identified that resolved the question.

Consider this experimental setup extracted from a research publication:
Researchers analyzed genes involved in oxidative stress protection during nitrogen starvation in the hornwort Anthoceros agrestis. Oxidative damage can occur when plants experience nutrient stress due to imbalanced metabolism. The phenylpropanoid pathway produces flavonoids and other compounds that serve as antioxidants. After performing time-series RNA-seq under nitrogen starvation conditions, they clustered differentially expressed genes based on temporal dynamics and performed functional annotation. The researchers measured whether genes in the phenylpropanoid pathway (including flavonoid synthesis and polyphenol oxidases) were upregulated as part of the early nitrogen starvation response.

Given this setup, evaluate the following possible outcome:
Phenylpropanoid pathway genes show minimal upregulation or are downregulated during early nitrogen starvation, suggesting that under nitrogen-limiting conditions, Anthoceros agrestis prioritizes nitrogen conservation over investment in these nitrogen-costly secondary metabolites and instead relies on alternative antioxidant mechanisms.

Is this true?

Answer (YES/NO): NO